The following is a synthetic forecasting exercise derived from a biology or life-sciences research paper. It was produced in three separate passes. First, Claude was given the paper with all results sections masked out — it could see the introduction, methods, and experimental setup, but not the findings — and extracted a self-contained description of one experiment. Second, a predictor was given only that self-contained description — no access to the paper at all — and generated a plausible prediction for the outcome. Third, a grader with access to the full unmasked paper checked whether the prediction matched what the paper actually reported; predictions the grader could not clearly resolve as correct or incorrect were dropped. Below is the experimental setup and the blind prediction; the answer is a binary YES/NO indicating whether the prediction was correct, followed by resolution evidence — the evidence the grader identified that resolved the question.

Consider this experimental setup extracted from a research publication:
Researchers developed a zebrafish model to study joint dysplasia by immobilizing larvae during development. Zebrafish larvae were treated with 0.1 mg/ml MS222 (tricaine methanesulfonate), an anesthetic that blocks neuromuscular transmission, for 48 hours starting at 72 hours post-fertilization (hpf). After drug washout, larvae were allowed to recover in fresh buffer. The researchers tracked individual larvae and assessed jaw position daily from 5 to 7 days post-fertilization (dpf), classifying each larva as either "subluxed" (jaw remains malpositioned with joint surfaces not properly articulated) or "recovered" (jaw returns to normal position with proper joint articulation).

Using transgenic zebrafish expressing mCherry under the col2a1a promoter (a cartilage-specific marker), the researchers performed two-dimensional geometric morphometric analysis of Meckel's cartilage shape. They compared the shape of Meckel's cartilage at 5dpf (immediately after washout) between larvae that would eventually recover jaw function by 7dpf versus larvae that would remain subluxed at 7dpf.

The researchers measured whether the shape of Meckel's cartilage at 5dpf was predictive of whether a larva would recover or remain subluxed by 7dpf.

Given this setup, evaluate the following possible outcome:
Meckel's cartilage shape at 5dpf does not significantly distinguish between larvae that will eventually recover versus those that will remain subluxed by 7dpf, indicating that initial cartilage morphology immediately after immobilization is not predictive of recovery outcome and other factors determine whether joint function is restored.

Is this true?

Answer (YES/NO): YES